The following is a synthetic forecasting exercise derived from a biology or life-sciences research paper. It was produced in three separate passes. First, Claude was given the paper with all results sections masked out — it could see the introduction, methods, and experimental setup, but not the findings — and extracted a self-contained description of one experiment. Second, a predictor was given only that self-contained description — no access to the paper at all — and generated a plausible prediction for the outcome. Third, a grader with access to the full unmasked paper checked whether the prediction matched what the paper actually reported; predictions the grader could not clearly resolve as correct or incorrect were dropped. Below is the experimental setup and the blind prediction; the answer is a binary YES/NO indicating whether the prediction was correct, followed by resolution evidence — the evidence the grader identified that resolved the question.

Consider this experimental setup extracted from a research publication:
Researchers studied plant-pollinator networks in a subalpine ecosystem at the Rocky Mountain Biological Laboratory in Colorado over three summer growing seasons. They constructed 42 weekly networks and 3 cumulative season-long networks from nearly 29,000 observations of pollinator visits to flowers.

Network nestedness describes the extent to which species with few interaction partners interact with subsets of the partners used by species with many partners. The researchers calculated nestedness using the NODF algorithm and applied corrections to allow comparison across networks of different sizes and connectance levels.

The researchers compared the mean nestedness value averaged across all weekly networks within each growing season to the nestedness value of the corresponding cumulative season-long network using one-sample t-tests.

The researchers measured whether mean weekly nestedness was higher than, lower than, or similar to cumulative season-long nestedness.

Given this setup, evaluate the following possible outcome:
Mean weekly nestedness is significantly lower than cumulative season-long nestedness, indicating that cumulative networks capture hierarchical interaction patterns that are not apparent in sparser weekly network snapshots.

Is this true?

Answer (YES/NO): NO